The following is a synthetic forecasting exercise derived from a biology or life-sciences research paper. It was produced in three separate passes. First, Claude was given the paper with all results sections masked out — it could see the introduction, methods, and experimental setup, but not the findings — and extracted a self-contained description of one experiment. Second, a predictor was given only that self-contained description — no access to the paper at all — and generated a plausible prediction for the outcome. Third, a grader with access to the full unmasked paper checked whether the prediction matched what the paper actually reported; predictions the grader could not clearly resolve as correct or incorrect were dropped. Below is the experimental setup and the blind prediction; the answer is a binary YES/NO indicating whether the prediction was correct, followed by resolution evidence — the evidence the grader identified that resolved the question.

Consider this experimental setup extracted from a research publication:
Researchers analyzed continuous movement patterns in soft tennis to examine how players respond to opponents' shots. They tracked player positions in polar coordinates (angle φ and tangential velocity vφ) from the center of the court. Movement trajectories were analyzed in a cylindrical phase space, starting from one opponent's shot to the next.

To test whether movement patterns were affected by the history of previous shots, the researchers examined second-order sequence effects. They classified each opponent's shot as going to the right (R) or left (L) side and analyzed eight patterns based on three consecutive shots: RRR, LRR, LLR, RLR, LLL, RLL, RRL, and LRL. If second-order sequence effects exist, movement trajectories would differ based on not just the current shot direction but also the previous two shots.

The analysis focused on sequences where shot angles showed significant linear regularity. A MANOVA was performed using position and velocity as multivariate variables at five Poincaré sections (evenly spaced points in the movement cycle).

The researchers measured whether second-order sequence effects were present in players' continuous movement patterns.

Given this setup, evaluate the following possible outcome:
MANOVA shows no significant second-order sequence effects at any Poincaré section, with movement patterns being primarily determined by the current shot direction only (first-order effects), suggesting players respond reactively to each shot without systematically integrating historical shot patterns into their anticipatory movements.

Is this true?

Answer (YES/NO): NO